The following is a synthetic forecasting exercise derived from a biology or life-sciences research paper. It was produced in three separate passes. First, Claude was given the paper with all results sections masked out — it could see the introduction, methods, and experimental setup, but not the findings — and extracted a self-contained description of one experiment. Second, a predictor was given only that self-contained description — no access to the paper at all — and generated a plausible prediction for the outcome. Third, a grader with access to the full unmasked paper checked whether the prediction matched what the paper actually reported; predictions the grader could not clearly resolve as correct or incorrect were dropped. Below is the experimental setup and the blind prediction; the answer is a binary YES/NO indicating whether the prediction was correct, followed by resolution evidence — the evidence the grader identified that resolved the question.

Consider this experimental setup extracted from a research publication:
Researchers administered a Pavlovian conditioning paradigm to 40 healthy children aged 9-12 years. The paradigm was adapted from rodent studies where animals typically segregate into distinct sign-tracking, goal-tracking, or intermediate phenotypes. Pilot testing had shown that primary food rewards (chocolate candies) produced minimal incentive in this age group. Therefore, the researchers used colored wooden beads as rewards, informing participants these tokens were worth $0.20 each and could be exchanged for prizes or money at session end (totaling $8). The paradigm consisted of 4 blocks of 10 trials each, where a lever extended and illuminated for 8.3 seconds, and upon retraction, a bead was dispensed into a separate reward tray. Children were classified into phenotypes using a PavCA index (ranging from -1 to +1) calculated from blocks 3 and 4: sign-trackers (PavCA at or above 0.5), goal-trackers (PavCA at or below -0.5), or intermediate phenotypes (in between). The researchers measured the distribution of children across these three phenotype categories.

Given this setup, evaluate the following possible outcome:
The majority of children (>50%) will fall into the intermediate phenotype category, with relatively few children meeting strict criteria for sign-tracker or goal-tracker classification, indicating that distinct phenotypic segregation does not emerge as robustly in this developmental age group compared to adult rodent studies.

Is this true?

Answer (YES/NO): NO